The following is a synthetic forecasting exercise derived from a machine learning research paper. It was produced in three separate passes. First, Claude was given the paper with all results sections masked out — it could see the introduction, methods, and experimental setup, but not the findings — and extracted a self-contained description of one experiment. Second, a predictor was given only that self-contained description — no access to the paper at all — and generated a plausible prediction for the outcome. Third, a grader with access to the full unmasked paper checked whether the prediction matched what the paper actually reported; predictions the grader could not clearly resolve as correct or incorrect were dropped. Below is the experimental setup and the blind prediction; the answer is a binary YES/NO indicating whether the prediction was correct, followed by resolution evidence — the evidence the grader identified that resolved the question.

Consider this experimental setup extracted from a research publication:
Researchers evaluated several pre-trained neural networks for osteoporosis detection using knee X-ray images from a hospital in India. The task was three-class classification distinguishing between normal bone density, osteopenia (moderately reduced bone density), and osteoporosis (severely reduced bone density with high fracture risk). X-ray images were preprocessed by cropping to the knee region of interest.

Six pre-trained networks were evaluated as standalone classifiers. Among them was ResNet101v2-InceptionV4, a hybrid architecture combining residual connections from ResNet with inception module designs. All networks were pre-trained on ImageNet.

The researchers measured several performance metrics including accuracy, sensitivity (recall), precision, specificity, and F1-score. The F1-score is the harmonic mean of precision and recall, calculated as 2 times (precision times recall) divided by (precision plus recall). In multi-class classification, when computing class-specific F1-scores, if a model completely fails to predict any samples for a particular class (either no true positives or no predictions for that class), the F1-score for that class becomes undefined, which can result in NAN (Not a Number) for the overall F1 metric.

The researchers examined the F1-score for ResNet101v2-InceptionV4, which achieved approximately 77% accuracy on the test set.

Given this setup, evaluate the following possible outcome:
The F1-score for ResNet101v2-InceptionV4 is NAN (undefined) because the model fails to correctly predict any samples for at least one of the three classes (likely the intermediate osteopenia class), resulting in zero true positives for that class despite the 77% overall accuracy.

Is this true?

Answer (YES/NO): YES